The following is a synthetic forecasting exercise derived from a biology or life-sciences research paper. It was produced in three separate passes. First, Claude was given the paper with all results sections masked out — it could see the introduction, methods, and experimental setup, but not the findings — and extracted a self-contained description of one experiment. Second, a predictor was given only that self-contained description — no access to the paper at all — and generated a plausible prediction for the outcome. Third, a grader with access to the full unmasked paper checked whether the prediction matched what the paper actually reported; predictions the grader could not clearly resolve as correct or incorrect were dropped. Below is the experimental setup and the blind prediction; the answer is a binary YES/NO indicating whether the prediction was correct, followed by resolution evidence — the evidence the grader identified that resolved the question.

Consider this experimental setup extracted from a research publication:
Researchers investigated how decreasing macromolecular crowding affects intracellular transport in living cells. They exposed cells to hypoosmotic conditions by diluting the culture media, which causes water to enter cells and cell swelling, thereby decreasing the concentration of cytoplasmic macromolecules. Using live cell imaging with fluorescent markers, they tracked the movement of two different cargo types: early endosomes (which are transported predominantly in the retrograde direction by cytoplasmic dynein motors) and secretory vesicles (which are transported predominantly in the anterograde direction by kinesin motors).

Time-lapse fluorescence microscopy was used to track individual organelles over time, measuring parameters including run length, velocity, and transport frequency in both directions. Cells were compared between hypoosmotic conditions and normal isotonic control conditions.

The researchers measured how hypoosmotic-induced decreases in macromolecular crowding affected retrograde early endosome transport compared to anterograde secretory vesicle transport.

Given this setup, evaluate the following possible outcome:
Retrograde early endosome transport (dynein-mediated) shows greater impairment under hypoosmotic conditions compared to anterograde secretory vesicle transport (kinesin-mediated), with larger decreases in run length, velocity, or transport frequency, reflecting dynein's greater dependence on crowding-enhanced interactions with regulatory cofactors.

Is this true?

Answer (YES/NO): NO